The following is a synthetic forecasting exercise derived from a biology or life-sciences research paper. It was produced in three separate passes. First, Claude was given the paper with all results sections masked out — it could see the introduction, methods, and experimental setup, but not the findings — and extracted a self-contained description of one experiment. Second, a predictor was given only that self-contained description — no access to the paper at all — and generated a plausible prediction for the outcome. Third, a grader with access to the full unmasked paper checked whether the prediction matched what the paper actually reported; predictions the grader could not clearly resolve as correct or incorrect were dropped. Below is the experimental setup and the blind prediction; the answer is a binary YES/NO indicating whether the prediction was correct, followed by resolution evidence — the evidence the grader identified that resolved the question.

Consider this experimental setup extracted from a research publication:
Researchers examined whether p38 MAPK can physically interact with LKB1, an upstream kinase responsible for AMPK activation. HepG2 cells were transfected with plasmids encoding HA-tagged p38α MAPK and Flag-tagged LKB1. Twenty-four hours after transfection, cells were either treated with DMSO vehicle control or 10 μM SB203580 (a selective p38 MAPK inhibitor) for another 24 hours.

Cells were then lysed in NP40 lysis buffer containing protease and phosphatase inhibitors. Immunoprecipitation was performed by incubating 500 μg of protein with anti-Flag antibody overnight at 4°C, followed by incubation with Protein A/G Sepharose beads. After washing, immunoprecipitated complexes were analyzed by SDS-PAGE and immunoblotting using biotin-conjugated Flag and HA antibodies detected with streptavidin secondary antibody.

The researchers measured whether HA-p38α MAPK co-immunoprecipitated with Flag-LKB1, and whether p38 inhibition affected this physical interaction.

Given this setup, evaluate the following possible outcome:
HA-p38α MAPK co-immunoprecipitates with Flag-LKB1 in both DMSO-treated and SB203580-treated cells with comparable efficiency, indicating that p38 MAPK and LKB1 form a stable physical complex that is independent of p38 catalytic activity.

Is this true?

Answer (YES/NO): NO